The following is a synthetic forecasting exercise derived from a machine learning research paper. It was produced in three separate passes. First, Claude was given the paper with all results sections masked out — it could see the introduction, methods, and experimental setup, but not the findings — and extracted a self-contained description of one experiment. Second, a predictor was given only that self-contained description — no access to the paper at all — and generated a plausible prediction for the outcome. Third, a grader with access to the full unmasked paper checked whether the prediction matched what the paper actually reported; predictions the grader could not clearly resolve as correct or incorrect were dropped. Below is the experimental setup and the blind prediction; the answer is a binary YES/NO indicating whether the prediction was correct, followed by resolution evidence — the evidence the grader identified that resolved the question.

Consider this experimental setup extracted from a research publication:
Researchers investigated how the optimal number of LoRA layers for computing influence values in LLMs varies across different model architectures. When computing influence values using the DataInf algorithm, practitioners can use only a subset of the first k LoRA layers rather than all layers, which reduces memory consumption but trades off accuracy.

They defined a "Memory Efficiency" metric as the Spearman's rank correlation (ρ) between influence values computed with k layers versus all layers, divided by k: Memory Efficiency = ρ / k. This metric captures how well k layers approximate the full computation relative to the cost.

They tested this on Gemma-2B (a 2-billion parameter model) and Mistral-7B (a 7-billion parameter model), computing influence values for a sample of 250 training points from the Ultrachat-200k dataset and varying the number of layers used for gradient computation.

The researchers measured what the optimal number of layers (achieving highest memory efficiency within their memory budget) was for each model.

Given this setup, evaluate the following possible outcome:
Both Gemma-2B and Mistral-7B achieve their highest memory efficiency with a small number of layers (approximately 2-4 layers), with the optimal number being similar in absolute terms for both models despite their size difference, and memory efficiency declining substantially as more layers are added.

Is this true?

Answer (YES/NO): NO